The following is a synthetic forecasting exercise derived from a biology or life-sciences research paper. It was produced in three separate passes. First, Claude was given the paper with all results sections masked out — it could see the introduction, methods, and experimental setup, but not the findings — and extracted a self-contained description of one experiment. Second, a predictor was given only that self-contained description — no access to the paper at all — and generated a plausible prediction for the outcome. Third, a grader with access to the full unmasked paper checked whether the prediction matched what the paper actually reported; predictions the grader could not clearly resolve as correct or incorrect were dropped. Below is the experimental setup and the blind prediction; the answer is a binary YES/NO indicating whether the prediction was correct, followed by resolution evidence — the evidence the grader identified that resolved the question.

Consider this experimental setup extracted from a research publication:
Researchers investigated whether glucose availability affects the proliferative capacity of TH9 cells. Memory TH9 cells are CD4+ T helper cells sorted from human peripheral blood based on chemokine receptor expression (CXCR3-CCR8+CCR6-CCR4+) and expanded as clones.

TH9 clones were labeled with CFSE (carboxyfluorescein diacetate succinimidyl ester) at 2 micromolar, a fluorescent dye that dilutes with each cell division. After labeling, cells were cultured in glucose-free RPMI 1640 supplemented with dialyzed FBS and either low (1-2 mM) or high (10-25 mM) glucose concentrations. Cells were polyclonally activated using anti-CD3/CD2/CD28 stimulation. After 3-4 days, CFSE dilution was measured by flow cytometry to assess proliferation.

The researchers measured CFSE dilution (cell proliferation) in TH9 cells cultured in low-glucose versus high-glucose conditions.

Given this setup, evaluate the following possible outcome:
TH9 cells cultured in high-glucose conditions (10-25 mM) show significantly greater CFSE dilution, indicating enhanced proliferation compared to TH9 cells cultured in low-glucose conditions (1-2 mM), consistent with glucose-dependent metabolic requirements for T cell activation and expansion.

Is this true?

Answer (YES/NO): YES